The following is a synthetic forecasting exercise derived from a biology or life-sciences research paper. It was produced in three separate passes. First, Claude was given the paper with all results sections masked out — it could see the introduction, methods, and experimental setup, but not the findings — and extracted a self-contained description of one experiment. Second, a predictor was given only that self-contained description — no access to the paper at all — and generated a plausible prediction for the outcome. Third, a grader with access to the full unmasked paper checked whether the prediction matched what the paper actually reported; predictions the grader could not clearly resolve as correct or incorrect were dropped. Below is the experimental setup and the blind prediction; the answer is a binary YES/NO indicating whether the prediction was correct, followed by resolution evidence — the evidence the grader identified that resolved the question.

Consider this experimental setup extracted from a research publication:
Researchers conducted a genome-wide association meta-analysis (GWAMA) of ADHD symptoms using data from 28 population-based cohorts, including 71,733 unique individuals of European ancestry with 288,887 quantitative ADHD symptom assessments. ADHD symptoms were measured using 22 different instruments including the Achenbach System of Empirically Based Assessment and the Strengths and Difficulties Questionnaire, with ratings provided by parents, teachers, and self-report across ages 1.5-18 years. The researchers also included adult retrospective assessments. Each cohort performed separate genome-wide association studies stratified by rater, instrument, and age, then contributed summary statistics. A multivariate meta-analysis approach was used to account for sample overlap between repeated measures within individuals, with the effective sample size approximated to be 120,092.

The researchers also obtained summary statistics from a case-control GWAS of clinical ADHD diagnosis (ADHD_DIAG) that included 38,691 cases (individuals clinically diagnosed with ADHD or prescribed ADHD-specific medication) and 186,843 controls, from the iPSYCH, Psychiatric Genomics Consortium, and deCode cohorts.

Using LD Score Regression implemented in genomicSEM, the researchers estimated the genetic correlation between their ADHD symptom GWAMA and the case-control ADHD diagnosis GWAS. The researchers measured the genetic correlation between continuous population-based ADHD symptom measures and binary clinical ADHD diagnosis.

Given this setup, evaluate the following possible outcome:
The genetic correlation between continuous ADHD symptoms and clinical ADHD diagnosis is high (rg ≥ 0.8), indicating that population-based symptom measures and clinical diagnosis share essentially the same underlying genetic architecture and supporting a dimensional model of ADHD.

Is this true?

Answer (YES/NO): YES